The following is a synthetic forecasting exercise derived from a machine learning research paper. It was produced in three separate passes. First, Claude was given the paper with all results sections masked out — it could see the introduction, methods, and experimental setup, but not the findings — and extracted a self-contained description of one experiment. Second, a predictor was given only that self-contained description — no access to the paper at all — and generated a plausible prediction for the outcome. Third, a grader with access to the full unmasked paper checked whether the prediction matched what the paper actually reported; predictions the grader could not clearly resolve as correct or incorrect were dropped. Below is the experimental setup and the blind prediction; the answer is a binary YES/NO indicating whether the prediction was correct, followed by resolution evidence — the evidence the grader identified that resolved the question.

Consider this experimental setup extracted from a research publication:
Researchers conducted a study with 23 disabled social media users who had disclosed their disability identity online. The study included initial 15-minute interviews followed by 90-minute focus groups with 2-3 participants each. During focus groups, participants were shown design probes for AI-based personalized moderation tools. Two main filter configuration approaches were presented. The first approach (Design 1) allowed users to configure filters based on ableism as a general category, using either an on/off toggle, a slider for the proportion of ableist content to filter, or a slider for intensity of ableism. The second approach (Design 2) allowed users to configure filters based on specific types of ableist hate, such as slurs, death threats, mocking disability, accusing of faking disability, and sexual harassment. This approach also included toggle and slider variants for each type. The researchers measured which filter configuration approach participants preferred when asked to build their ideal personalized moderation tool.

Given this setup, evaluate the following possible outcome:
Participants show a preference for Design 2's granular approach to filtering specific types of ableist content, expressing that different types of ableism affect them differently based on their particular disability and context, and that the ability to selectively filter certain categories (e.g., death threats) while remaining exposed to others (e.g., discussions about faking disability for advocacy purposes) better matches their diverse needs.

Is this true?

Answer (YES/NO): YES